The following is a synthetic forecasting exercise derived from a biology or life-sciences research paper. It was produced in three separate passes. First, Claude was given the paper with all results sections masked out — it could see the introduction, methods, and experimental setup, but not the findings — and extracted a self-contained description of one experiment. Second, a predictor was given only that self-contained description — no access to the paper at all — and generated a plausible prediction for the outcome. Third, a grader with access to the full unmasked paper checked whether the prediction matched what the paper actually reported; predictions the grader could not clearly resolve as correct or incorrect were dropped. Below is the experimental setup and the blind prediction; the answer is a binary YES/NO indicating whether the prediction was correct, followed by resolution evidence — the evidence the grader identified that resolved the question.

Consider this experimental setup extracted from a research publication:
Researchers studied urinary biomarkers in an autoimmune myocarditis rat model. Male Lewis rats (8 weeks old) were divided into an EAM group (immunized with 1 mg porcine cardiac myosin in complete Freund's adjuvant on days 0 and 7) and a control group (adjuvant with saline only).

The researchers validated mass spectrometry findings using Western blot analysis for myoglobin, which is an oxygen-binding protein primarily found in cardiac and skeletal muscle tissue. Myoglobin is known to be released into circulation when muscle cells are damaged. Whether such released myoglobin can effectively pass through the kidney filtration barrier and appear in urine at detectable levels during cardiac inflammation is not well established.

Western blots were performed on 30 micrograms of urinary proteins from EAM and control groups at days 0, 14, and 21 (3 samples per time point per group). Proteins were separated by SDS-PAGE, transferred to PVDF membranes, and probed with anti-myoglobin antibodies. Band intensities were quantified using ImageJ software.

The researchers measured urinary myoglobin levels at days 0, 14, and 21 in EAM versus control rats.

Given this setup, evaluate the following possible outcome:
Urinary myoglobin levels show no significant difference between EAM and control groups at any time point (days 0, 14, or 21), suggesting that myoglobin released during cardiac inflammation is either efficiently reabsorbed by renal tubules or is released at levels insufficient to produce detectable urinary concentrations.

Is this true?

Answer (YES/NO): NO